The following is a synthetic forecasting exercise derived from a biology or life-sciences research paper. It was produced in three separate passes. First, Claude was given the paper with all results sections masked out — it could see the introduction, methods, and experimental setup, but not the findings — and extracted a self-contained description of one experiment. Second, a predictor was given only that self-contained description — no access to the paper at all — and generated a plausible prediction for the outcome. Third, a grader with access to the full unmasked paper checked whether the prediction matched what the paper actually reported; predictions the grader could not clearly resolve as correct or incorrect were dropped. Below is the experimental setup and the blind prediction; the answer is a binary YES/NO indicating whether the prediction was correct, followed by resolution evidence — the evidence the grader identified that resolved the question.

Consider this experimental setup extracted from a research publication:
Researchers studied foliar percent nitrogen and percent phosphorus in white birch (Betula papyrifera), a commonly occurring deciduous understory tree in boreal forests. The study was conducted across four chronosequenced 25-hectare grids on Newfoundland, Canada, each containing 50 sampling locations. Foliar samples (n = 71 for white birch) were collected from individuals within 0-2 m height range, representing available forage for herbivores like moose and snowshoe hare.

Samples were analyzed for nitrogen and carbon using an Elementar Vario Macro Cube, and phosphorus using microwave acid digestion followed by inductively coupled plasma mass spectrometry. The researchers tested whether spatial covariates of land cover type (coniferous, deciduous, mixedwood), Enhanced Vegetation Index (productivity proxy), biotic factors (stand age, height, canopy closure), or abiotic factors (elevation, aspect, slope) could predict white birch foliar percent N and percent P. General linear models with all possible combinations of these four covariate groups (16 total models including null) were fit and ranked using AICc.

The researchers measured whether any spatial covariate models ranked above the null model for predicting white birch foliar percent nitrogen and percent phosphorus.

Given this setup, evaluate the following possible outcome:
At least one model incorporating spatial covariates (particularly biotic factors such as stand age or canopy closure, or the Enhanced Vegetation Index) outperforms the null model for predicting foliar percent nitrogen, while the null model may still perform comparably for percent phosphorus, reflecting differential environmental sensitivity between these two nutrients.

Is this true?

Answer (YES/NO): NO